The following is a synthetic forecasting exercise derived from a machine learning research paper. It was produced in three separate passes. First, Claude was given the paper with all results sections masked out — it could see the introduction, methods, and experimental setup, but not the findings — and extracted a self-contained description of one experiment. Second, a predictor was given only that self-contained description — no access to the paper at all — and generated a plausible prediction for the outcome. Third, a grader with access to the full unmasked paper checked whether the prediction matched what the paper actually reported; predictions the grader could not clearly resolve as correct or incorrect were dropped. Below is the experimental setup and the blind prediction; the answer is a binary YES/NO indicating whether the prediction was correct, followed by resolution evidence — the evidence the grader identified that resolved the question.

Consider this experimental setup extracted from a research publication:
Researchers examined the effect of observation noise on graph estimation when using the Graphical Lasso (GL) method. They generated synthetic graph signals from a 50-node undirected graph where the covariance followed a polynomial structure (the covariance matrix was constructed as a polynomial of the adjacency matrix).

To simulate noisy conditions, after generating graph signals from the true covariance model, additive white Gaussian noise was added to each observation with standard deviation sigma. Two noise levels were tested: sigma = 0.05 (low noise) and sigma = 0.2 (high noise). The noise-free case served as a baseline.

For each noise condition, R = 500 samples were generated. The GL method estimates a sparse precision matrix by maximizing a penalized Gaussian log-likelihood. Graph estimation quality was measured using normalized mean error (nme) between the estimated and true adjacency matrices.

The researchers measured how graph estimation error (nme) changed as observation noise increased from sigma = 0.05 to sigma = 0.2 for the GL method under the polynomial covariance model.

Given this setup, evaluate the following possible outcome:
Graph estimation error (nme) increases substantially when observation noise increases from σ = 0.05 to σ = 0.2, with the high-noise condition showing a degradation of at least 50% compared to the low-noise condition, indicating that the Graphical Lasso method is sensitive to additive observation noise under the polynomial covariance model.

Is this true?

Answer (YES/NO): NO